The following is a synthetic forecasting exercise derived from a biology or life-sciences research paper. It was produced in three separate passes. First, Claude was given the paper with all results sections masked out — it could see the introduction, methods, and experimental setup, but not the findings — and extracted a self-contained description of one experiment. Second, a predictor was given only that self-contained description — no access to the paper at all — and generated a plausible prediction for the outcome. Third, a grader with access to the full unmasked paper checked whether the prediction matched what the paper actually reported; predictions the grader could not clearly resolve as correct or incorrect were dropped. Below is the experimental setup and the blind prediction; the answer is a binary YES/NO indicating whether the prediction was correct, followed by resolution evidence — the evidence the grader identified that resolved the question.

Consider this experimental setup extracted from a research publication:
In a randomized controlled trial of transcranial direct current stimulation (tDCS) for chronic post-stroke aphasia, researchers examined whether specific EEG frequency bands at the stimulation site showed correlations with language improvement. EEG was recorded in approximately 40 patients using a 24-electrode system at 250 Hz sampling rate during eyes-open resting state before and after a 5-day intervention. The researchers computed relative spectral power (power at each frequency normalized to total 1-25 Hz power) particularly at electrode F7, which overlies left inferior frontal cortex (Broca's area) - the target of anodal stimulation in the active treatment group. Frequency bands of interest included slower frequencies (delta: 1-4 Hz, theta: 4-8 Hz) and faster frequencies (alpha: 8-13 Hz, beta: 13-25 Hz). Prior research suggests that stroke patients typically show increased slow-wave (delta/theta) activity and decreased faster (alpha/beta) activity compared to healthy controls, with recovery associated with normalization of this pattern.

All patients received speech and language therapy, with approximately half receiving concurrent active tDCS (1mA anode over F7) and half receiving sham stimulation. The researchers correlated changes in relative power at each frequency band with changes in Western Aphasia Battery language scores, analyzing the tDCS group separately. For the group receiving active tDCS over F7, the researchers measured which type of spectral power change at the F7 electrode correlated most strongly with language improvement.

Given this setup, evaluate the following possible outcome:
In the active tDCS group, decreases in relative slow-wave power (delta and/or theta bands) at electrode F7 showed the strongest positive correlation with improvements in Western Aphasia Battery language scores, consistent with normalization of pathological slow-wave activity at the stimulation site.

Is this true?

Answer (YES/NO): NO